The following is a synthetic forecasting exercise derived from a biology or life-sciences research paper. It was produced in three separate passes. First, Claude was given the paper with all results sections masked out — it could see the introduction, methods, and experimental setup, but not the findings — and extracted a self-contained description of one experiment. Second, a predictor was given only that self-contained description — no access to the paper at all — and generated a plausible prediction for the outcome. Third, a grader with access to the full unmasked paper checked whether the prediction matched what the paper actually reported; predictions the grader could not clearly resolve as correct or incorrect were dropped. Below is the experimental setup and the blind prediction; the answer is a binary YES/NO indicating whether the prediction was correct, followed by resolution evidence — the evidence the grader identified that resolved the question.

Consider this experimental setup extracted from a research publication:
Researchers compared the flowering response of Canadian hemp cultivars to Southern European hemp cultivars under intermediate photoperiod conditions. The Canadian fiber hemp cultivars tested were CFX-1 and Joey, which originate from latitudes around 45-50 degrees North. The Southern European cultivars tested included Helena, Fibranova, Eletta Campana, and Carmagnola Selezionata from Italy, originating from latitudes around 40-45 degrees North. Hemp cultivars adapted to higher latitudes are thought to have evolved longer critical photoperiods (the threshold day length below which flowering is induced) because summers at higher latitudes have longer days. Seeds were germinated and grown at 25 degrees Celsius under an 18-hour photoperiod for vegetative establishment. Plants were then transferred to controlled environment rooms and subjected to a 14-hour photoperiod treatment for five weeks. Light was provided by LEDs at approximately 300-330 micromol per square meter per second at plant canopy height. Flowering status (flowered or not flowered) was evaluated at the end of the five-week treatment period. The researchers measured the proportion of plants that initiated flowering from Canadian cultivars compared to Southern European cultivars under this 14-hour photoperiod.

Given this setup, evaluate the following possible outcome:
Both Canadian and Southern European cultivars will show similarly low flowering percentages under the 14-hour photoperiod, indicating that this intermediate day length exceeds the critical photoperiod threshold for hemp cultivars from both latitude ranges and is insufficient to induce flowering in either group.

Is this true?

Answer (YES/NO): NO